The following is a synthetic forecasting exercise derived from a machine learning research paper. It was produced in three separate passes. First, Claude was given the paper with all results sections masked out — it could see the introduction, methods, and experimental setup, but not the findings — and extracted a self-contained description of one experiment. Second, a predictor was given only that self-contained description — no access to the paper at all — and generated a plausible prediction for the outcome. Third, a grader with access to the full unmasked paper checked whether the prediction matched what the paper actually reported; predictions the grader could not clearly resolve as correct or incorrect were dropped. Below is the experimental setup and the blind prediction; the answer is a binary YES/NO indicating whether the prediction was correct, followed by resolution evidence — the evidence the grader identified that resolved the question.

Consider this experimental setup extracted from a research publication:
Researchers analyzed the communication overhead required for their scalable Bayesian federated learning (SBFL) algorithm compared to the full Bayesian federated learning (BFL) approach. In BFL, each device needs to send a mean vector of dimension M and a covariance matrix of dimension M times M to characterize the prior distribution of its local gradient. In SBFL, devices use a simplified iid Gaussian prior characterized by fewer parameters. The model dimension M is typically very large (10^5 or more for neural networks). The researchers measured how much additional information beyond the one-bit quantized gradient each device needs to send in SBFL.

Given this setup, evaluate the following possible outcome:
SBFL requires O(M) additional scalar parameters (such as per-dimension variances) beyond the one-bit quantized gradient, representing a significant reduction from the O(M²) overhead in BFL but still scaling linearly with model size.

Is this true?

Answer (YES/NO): NO